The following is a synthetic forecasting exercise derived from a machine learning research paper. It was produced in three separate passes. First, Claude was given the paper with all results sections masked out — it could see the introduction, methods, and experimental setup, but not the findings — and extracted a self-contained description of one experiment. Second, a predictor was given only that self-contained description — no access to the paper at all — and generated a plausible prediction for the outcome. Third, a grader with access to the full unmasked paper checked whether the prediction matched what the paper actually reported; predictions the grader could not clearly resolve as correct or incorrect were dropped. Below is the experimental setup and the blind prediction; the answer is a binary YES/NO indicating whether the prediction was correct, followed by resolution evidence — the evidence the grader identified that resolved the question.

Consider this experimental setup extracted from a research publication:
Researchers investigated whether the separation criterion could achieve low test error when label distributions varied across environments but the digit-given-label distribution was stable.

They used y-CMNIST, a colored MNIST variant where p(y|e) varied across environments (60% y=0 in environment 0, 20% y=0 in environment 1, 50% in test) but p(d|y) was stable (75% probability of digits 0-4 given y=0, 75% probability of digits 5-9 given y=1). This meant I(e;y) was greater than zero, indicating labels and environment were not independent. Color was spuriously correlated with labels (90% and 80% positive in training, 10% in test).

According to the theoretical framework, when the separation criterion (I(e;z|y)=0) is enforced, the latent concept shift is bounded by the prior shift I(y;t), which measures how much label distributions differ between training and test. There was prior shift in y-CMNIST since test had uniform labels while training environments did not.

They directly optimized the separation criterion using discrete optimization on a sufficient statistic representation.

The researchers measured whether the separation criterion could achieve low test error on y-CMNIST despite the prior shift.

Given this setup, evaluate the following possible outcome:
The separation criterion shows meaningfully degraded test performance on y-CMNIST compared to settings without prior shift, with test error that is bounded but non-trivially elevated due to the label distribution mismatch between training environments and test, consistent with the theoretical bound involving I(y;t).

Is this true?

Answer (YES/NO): NO